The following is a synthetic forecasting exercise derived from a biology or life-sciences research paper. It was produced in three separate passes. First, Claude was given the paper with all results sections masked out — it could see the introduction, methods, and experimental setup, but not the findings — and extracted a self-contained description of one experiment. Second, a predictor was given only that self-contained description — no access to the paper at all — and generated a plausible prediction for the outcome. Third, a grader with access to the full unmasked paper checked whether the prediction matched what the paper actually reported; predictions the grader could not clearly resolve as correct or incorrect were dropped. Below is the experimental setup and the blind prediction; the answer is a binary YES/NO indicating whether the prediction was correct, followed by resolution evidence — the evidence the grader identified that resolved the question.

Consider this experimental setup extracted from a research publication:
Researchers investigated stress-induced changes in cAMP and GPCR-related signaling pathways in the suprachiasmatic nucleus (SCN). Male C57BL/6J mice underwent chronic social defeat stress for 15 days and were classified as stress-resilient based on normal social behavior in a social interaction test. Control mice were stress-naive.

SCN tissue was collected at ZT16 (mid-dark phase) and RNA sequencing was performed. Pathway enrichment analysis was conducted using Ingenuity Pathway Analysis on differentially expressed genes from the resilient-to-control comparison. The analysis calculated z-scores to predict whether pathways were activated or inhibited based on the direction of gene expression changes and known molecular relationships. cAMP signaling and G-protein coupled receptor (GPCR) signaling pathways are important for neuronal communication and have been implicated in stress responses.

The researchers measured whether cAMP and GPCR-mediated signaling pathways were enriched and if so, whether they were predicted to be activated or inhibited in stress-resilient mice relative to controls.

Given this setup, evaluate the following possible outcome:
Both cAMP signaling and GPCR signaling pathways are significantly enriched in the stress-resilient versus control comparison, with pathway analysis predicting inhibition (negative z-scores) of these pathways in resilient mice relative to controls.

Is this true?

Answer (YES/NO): NO